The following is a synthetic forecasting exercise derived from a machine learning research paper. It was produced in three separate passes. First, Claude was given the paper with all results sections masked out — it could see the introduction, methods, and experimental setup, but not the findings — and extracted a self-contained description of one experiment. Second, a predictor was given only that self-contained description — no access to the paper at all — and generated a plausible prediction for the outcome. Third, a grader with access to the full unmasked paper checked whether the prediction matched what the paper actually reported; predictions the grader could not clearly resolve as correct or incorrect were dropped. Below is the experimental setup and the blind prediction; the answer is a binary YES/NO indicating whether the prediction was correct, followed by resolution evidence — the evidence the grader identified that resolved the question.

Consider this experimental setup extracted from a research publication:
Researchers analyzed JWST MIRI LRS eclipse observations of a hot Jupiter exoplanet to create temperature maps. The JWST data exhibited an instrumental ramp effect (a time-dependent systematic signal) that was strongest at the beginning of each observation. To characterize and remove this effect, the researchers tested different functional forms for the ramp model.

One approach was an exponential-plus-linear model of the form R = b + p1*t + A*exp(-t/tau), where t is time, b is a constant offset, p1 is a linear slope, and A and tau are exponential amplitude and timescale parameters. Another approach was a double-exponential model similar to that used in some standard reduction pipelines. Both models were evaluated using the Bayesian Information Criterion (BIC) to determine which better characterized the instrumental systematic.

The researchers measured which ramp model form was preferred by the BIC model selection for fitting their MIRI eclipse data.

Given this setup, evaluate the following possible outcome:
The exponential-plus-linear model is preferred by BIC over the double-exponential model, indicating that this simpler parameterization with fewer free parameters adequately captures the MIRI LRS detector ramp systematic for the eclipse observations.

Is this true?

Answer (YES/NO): YES